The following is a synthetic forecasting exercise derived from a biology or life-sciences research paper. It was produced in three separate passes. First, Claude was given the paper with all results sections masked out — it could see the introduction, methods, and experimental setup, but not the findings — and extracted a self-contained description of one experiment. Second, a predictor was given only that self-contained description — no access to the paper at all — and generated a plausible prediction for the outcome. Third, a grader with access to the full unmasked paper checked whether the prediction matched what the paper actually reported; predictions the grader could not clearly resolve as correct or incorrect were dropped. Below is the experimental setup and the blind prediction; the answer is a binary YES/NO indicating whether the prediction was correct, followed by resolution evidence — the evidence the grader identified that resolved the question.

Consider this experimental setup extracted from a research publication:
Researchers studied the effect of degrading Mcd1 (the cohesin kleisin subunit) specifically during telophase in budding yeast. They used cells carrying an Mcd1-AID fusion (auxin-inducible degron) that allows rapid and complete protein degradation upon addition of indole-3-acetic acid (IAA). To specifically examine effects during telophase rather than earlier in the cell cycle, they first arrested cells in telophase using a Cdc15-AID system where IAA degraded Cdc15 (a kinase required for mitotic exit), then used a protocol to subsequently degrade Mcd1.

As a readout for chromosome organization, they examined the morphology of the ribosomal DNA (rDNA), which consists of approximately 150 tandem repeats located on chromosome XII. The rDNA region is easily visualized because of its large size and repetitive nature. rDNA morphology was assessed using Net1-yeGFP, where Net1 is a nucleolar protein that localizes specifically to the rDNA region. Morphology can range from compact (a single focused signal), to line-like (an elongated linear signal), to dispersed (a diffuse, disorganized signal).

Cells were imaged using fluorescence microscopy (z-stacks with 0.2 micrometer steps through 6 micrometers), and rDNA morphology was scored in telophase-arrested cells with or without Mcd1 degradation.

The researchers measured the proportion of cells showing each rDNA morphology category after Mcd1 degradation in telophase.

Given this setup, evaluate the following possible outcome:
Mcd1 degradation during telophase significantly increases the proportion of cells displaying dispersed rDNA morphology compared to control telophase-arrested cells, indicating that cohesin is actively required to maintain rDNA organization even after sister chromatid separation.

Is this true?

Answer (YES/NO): YES